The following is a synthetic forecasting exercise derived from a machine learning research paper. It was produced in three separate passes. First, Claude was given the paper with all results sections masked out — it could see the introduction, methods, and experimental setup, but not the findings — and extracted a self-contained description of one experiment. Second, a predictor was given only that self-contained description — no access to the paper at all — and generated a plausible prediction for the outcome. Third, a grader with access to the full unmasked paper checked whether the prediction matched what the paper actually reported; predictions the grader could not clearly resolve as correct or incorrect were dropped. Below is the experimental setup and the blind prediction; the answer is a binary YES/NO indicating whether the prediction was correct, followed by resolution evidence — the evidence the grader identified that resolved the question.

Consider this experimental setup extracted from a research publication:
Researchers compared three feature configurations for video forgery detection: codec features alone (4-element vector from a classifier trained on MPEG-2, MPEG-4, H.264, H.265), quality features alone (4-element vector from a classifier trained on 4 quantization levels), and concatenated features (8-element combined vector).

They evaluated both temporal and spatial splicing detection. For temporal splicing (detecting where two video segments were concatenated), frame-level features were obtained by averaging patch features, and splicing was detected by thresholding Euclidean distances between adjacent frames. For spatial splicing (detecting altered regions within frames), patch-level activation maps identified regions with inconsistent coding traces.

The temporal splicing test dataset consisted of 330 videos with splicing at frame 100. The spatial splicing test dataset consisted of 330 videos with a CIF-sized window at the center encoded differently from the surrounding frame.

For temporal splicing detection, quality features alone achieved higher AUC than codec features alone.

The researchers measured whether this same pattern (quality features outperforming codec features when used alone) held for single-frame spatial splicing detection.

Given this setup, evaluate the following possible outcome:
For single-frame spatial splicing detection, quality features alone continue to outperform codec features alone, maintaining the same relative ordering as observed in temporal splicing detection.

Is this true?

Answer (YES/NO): NO